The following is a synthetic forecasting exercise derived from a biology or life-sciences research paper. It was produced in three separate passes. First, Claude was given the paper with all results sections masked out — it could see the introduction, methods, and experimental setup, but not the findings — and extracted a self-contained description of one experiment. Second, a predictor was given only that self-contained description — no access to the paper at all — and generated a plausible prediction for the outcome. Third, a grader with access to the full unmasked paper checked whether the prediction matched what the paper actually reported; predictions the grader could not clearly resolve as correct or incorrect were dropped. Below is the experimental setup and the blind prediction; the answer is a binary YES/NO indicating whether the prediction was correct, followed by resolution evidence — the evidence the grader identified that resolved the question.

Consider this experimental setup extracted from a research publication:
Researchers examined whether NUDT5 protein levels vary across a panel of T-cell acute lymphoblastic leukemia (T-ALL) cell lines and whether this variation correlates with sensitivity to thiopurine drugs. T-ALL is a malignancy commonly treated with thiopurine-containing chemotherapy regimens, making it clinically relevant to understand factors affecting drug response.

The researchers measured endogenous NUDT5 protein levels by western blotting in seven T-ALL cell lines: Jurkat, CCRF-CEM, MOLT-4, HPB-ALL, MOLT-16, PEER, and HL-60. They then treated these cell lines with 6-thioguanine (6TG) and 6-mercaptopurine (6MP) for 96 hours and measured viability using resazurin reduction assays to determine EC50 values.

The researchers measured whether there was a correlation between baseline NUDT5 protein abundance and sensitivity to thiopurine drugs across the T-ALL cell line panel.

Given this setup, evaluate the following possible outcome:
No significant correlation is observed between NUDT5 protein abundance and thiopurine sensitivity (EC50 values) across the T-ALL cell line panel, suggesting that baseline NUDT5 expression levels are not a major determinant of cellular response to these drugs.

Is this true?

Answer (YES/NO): NO